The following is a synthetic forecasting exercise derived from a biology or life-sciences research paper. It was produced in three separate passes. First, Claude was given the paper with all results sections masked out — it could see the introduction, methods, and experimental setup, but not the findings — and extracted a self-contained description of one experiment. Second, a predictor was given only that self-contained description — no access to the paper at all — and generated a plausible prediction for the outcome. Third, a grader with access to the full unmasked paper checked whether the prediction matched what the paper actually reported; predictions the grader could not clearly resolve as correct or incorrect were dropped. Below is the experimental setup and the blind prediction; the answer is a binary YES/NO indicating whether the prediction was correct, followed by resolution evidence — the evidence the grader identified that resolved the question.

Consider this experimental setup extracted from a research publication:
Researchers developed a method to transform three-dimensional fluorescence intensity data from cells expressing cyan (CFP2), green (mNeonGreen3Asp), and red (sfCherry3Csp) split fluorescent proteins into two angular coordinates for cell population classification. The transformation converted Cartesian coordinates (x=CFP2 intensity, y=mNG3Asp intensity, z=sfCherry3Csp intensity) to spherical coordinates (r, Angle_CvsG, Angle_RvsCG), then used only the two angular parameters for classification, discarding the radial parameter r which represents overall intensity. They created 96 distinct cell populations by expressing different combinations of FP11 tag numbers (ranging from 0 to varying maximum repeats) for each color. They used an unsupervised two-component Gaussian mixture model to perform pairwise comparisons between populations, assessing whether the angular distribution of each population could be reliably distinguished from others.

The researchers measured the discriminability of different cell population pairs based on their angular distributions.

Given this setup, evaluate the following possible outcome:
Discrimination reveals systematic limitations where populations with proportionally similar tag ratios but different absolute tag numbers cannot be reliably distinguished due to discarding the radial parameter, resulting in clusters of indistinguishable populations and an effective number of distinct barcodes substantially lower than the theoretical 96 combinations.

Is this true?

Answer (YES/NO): YES